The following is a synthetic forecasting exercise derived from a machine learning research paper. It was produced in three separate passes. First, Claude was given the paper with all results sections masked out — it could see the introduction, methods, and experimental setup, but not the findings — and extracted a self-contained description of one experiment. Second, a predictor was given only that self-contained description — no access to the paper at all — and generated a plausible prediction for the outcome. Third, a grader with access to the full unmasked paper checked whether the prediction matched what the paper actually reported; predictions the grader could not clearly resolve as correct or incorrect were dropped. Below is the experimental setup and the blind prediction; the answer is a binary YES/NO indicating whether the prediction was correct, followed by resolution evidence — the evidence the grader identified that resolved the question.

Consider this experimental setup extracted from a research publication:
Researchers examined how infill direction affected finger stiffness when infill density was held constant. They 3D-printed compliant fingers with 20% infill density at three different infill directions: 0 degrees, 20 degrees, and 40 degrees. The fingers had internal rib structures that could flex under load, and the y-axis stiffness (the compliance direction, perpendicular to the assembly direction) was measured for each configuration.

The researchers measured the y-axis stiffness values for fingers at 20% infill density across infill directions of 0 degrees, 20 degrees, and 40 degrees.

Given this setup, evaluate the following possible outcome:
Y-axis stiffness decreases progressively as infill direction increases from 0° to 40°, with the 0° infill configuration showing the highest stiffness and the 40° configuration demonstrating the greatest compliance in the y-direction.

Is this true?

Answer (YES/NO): NO